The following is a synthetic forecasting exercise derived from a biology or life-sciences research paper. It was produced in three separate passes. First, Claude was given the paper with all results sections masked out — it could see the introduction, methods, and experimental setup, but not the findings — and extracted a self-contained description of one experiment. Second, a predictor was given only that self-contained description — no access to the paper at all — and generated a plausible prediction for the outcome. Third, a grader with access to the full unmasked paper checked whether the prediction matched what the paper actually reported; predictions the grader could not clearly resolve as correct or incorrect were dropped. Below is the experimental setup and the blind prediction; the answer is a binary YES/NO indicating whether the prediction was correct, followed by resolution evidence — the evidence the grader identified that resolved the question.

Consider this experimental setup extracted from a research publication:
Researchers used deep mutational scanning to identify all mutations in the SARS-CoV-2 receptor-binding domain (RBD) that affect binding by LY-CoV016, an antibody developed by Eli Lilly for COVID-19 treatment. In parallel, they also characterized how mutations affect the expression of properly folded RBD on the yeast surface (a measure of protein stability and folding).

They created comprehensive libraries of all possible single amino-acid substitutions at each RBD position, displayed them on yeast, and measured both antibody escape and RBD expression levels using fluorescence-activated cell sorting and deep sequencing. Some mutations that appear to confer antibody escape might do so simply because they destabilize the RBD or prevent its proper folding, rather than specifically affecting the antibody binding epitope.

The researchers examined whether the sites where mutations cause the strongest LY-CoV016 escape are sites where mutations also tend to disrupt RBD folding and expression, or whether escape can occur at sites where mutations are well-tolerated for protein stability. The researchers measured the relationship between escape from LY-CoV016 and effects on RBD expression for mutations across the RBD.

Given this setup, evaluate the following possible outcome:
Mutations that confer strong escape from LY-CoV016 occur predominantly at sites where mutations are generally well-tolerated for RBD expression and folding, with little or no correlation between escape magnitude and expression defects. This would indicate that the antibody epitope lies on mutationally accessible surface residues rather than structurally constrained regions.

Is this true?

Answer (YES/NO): YES